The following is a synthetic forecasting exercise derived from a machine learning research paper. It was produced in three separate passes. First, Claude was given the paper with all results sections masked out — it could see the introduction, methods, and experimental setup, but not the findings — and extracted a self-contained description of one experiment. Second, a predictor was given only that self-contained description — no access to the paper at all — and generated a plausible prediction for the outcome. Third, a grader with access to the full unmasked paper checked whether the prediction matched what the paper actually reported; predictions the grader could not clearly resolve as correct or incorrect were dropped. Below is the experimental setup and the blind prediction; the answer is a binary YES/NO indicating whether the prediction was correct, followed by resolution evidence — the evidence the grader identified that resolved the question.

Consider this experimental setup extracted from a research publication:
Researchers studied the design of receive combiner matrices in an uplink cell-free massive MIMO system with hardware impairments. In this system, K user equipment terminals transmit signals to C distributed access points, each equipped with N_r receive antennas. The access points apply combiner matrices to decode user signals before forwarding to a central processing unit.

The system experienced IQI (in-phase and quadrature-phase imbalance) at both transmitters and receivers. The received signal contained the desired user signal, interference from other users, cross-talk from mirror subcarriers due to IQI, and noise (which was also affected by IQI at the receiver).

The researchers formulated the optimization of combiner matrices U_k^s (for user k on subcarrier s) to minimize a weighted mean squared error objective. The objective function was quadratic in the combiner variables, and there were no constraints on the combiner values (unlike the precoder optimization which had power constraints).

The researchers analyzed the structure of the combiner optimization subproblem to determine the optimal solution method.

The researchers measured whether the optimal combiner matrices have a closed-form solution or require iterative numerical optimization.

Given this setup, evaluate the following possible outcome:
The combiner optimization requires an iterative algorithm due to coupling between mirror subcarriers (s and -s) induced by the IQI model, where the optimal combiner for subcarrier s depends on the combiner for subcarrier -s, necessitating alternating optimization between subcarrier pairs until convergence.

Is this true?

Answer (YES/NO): NO